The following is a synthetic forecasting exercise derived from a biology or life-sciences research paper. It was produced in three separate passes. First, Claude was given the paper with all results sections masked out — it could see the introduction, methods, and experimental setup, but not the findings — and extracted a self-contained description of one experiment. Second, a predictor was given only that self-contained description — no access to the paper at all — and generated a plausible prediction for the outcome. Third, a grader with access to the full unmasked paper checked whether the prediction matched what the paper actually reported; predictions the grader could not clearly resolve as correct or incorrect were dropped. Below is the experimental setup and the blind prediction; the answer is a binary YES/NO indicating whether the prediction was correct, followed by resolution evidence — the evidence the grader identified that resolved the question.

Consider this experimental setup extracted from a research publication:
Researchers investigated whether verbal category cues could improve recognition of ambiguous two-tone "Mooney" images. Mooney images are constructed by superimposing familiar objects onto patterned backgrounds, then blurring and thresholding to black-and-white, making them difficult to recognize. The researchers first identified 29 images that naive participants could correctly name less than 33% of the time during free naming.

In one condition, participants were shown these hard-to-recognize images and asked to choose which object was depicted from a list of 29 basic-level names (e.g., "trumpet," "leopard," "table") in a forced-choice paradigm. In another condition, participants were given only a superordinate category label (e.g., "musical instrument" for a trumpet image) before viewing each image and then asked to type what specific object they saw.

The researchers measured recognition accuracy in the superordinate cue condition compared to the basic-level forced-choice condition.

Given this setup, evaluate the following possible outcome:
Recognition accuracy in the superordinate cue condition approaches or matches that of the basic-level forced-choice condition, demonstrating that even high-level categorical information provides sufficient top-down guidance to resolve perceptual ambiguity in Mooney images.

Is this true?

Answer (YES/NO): NO